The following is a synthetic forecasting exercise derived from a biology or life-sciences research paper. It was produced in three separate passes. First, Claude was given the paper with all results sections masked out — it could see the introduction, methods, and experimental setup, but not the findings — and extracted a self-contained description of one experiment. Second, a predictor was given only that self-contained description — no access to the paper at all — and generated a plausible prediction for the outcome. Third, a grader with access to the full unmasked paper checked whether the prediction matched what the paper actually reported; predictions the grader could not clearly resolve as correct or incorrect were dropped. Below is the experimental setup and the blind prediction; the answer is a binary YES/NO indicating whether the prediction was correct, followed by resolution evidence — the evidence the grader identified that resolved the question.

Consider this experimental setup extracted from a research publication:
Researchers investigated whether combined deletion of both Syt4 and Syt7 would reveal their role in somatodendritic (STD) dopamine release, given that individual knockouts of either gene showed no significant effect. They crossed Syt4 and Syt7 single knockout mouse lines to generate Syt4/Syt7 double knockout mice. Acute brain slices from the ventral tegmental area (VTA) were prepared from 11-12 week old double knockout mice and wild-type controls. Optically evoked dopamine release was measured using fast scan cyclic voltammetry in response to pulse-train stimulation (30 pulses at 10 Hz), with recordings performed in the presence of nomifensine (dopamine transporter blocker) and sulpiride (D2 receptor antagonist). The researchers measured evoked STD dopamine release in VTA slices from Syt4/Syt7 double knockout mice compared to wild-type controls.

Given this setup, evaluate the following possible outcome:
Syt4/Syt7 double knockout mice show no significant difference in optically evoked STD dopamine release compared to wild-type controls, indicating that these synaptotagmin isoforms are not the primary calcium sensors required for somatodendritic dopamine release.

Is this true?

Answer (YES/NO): NO